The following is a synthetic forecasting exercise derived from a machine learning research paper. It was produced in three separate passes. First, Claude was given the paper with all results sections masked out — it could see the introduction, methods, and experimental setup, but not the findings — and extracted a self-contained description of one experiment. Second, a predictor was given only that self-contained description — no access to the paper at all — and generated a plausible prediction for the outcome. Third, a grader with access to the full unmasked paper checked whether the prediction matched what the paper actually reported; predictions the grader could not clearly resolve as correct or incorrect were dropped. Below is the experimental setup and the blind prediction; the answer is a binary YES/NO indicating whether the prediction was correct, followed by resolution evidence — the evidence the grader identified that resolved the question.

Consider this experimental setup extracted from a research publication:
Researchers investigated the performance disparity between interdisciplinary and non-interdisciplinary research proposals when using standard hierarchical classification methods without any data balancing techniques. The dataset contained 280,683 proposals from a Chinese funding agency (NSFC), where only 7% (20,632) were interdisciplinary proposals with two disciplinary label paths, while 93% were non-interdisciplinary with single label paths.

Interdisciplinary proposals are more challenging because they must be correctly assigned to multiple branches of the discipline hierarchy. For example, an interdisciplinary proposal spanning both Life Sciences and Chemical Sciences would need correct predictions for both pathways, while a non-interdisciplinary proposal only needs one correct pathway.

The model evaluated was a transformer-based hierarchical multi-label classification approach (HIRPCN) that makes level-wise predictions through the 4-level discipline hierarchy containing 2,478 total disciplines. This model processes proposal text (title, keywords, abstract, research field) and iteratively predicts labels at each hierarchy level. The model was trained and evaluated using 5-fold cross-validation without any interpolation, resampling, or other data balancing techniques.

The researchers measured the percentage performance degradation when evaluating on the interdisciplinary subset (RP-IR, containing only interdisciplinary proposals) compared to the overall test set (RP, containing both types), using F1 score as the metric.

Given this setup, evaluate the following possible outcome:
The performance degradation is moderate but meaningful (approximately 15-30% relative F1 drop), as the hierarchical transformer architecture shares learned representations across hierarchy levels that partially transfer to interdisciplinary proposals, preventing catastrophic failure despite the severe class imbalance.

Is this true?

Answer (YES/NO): YES